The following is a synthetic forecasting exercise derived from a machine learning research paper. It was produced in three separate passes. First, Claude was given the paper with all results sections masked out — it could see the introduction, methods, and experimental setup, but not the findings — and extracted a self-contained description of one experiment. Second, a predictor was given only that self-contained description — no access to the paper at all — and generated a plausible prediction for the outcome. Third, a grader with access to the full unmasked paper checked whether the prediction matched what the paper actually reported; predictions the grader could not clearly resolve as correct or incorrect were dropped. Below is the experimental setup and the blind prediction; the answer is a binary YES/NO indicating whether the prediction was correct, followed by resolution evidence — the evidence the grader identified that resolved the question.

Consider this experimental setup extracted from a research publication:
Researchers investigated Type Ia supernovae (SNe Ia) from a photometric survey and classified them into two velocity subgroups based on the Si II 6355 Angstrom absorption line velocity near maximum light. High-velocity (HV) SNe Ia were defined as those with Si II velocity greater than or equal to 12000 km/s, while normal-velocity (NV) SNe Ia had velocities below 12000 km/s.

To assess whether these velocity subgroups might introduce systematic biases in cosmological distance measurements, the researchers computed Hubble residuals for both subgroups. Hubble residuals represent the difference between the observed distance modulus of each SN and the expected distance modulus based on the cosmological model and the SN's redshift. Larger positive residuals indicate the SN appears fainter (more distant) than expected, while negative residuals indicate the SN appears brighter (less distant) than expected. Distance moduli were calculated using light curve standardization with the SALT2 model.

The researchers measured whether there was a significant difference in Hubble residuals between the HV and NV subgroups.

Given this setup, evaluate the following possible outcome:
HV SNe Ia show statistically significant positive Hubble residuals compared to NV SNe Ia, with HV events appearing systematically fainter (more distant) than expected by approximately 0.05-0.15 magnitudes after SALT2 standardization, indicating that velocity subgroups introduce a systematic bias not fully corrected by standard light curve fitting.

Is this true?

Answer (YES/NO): NO